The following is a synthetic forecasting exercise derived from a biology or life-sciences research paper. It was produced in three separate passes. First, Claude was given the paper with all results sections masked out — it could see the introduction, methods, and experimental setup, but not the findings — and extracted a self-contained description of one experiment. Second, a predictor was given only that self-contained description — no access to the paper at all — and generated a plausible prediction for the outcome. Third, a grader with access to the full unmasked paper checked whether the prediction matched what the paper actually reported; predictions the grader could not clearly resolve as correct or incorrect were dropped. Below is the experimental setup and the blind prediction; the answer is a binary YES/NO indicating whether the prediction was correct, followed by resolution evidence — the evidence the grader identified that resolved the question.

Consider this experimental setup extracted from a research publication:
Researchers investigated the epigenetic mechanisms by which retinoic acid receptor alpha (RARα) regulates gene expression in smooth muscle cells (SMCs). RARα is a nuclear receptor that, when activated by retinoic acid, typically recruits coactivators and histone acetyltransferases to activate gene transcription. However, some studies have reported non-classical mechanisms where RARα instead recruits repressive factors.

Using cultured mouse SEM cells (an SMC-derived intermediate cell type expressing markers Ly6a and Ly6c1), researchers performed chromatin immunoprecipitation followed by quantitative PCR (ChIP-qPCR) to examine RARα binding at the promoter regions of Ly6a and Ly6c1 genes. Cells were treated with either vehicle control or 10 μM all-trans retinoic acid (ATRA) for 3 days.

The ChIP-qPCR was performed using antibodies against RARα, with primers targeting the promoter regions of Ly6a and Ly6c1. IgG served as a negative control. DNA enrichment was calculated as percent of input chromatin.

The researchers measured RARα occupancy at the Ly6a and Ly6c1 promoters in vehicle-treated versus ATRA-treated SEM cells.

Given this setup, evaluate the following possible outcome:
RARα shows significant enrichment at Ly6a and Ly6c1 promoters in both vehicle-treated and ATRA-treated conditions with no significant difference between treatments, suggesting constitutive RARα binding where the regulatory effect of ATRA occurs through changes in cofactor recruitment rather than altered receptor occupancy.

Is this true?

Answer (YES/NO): NO